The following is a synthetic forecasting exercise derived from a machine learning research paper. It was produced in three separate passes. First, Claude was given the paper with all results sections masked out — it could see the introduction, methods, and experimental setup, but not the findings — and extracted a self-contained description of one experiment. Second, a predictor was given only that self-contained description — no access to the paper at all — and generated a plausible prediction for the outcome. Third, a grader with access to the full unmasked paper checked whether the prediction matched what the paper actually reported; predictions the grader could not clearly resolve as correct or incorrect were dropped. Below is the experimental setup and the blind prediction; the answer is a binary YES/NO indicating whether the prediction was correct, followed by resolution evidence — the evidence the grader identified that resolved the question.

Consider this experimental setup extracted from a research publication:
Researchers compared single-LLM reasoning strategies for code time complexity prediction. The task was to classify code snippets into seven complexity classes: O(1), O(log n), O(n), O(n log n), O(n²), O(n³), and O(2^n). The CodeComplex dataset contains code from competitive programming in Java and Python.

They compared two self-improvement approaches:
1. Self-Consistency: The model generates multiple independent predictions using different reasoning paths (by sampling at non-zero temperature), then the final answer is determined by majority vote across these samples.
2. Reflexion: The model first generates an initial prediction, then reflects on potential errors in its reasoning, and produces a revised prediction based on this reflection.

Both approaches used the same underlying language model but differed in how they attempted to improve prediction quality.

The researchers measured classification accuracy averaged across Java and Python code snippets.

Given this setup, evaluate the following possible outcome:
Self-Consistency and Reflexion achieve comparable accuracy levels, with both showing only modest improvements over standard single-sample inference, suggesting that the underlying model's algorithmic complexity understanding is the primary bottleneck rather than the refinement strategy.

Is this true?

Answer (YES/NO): YES